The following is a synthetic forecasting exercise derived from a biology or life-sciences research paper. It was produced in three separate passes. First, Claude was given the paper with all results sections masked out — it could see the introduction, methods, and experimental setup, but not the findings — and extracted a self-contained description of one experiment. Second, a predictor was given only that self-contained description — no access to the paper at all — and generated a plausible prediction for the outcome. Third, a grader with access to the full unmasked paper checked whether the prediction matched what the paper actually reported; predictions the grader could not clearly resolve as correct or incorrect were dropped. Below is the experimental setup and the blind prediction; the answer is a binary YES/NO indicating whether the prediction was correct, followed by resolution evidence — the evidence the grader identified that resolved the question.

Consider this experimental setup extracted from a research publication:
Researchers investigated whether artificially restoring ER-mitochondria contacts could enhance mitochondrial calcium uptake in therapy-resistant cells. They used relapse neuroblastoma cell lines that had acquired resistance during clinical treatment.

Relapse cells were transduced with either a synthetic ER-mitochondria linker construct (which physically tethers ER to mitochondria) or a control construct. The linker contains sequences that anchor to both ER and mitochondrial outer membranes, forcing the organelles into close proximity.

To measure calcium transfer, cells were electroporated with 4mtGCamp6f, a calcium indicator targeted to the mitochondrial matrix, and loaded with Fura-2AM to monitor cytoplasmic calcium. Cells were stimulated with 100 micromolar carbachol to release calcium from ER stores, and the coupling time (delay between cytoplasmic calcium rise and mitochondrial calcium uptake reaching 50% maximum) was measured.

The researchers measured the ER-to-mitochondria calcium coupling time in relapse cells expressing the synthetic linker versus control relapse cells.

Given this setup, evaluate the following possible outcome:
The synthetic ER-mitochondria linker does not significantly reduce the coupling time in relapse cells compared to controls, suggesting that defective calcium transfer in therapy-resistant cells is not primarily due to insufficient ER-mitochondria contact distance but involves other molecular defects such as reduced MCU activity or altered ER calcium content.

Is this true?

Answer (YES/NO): NO